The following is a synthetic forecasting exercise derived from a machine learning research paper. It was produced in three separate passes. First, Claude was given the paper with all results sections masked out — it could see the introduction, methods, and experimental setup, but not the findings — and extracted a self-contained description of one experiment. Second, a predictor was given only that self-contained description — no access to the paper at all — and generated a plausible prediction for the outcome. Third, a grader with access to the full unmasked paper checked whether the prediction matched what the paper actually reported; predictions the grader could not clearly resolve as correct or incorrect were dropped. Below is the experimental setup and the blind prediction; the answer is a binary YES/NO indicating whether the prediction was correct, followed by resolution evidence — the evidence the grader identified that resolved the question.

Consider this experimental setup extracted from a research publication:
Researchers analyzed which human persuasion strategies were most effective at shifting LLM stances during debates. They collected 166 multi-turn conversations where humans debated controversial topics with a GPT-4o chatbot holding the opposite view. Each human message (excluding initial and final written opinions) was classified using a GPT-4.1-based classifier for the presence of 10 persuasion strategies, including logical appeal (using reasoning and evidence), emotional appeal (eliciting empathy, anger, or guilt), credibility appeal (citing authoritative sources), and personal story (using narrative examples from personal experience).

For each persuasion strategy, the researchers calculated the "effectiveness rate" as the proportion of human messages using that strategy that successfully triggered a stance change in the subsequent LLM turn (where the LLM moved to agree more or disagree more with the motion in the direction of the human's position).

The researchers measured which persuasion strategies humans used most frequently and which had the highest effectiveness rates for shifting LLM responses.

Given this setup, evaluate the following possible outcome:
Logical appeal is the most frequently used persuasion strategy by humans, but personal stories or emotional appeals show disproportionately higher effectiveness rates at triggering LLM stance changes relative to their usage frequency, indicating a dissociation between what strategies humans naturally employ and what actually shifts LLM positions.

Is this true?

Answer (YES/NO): NO